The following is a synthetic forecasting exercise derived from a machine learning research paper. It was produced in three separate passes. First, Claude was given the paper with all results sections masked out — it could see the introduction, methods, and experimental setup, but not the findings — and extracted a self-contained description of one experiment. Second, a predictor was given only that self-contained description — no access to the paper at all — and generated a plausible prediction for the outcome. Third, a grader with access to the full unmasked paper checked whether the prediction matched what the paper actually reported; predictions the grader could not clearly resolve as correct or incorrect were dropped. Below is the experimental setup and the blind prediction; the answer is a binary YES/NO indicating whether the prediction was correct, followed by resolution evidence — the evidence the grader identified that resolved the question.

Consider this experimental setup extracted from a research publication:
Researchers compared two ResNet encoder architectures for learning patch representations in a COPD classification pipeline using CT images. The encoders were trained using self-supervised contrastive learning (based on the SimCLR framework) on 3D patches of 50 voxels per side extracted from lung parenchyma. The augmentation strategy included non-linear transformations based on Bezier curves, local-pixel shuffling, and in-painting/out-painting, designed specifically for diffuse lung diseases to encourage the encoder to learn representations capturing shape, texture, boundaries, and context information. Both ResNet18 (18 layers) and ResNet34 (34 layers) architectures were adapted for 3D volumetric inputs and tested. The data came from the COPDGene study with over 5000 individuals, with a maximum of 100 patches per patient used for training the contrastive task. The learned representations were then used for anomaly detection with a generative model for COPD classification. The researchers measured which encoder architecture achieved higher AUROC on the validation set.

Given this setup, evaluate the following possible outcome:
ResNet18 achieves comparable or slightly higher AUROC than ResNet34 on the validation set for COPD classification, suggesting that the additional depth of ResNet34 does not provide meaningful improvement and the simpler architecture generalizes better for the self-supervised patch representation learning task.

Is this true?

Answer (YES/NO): NO